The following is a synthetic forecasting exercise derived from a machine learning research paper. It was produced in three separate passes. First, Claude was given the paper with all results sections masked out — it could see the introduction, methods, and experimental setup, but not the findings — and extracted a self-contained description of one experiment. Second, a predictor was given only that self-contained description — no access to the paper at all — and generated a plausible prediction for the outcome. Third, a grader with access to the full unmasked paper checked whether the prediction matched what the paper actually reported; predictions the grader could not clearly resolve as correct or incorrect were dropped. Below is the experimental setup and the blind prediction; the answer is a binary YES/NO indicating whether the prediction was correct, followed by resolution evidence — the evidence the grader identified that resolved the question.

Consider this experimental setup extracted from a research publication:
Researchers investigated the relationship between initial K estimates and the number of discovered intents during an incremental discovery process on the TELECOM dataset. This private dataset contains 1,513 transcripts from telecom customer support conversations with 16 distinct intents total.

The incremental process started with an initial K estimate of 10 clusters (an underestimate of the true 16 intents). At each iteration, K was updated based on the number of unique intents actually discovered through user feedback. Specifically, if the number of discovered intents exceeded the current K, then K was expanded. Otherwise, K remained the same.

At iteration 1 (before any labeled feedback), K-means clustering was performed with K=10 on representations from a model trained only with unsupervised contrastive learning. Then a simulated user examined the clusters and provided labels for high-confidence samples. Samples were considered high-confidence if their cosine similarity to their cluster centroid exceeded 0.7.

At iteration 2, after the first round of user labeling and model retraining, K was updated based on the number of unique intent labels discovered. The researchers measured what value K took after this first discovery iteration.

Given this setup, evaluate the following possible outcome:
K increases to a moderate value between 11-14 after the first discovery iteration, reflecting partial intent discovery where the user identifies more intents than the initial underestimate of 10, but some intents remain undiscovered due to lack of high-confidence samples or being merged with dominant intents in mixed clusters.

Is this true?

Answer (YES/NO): NO